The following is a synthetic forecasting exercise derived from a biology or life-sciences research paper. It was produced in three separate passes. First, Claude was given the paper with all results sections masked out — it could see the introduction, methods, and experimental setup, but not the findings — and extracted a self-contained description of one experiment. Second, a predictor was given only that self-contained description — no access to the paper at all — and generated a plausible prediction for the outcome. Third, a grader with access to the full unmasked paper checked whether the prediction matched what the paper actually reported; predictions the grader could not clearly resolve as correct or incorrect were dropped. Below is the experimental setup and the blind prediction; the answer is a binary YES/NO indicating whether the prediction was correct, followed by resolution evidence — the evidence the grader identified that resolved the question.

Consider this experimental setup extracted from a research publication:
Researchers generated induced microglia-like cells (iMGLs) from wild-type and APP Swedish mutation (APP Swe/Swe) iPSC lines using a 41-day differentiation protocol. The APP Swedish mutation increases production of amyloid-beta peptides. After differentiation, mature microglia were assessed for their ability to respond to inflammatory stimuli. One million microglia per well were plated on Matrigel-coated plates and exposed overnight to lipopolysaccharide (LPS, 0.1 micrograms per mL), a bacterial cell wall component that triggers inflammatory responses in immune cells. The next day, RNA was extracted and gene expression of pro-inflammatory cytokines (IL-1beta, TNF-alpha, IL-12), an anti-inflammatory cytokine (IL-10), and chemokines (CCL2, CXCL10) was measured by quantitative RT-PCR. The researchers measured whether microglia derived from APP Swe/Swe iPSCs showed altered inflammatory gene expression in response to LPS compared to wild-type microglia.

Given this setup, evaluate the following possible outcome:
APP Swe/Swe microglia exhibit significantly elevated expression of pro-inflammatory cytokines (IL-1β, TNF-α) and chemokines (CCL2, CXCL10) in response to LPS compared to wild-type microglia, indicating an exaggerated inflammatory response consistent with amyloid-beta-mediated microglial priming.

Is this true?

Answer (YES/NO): NO